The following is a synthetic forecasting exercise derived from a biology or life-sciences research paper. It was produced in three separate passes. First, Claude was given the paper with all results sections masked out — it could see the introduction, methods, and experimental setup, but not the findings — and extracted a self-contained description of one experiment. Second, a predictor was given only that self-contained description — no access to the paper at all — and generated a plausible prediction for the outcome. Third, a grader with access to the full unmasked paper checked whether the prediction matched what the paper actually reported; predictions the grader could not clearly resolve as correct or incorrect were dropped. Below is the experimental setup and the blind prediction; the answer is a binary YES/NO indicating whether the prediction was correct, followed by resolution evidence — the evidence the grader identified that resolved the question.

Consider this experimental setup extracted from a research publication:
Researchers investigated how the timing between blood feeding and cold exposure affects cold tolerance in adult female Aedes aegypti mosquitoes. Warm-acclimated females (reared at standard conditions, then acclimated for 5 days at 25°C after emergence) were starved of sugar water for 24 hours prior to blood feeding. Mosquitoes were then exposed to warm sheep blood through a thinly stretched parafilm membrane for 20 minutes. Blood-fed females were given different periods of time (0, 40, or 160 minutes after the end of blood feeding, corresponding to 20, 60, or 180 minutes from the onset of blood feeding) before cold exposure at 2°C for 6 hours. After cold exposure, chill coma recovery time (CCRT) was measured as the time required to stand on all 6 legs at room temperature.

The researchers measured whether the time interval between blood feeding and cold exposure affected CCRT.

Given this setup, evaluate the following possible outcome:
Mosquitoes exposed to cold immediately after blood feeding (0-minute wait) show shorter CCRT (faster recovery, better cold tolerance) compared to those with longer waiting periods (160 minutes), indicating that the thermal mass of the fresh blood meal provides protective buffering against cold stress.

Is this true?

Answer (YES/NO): NO